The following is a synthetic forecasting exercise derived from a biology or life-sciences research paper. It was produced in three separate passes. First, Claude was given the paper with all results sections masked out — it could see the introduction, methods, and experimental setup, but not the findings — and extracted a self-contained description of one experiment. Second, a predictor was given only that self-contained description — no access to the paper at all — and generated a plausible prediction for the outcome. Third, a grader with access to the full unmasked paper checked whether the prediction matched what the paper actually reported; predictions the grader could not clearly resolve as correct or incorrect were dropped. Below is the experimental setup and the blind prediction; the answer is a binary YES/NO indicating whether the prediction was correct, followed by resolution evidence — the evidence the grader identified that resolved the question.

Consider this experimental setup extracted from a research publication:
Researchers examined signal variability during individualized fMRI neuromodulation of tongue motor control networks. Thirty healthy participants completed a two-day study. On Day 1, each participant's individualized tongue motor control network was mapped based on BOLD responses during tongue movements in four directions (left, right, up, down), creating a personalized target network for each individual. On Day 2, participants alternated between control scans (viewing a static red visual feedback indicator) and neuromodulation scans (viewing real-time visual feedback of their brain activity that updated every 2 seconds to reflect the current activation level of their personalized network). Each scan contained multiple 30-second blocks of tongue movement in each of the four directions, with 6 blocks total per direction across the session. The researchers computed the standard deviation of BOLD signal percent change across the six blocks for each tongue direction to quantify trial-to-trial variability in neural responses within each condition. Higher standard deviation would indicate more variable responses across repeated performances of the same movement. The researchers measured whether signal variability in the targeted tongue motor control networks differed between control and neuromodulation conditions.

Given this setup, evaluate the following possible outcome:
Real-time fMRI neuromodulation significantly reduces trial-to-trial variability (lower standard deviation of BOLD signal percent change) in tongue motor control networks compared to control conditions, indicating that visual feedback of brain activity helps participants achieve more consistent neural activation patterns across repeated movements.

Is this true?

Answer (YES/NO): YES